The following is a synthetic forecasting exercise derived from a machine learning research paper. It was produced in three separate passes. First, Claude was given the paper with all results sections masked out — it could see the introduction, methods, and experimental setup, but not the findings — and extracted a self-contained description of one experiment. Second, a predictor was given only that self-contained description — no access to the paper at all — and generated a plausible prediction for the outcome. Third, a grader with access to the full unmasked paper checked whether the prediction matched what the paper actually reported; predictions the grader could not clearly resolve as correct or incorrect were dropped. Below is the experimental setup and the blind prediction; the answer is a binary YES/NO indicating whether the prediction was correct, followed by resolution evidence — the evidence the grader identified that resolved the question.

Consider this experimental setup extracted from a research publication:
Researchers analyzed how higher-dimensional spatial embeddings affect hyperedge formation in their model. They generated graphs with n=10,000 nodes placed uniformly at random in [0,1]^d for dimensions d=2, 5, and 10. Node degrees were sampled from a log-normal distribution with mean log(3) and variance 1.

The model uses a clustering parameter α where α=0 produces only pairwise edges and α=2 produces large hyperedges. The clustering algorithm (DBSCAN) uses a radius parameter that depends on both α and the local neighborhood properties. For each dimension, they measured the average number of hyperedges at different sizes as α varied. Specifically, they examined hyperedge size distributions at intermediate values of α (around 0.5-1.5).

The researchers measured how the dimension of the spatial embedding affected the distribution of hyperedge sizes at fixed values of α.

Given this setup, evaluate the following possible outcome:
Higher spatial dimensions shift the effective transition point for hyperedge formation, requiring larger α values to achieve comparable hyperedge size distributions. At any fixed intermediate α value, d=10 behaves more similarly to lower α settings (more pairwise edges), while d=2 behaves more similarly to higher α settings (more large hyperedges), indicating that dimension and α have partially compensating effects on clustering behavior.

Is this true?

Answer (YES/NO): NO